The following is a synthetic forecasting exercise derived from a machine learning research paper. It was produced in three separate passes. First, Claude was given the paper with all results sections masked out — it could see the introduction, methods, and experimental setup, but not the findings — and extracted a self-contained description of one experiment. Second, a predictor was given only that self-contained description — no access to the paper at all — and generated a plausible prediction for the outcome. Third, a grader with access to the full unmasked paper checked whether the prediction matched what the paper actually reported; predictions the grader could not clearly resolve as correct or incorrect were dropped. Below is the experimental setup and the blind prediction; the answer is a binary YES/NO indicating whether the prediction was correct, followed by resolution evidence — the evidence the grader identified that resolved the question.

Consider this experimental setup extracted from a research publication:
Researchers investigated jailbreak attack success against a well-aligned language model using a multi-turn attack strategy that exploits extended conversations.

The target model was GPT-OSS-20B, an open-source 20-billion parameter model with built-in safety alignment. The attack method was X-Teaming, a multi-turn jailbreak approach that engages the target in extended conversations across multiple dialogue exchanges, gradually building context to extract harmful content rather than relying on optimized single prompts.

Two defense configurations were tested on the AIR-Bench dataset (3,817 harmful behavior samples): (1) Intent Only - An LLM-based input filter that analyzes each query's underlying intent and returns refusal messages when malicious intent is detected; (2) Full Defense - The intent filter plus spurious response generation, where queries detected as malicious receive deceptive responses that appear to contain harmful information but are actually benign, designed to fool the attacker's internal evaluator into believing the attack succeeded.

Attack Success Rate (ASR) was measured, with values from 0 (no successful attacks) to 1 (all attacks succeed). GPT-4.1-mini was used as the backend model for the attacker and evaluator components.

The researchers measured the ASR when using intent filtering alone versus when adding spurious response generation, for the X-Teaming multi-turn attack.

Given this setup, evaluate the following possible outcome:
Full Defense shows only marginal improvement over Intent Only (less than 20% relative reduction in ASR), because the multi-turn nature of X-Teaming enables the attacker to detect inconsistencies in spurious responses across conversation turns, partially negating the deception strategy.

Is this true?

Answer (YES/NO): NO